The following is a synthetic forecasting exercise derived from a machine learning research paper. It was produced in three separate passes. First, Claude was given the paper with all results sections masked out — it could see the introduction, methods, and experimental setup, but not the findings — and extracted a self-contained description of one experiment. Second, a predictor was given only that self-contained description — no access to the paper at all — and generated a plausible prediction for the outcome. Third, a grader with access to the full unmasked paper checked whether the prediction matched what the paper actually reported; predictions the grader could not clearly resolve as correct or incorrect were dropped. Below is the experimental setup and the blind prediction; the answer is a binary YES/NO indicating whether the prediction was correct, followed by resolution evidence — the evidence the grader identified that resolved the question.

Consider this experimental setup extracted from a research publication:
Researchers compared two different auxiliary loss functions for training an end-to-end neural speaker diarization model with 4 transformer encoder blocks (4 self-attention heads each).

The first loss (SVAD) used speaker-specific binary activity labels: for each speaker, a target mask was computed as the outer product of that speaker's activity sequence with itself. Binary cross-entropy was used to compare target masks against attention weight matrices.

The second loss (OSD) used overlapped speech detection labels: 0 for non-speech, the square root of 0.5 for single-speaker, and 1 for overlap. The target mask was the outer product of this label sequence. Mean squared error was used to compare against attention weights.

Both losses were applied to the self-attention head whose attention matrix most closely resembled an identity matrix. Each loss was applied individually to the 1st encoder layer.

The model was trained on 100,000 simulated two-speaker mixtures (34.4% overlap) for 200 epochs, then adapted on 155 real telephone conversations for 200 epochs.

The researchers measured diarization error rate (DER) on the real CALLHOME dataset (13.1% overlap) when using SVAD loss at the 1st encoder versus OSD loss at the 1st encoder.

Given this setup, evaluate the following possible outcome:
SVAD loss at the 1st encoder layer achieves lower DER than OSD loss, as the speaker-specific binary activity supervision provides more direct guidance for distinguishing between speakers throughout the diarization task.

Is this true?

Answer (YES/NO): NO